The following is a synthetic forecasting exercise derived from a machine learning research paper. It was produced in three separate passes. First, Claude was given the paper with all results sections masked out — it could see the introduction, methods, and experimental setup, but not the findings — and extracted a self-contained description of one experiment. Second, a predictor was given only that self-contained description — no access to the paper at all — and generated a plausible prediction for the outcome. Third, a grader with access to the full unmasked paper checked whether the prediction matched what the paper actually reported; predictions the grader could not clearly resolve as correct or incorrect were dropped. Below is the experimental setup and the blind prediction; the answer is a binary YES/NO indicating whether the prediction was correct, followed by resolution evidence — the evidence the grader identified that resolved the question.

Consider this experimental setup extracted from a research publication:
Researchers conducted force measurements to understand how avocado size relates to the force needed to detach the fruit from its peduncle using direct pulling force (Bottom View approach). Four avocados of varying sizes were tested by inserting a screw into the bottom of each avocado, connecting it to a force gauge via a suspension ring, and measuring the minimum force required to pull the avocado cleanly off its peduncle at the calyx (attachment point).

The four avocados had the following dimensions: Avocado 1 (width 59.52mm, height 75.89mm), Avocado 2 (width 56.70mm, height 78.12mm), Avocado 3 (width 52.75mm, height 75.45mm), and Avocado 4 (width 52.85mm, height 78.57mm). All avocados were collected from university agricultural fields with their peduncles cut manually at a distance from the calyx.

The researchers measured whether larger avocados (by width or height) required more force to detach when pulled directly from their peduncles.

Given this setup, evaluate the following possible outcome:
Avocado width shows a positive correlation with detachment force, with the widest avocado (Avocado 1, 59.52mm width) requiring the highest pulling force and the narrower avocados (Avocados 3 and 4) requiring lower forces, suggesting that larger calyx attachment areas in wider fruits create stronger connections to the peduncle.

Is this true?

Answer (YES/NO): NO